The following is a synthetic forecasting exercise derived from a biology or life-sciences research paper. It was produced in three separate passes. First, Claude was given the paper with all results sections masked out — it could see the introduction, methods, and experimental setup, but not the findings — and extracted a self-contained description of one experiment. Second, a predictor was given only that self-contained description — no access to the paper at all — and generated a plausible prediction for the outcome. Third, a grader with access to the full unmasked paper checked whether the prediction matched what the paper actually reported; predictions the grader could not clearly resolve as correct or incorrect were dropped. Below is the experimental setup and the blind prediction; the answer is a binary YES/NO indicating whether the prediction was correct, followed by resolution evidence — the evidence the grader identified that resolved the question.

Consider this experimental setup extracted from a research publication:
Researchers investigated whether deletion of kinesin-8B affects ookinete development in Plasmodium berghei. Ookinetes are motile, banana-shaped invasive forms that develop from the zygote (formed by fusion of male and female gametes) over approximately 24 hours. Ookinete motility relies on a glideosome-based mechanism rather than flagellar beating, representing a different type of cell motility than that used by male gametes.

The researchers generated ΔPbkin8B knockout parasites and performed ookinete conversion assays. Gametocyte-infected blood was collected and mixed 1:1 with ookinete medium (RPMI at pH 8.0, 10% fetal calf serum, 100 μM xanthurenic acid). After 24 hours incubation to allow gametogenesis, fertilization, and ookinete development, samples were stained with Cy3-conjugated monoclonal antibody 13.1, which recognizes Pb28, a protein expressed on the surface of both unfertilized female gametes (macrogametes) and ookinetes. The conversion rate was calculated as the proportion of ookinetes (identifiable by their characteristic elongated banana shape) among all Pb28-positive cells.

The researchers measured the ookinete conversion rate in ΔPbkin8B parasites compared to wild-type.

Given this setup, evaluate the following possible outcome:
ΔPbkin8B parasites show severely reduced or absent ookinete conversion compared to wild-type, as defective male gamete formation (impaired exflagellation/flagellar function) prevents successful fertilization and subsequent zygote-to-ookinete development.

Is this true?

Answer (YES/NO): YES